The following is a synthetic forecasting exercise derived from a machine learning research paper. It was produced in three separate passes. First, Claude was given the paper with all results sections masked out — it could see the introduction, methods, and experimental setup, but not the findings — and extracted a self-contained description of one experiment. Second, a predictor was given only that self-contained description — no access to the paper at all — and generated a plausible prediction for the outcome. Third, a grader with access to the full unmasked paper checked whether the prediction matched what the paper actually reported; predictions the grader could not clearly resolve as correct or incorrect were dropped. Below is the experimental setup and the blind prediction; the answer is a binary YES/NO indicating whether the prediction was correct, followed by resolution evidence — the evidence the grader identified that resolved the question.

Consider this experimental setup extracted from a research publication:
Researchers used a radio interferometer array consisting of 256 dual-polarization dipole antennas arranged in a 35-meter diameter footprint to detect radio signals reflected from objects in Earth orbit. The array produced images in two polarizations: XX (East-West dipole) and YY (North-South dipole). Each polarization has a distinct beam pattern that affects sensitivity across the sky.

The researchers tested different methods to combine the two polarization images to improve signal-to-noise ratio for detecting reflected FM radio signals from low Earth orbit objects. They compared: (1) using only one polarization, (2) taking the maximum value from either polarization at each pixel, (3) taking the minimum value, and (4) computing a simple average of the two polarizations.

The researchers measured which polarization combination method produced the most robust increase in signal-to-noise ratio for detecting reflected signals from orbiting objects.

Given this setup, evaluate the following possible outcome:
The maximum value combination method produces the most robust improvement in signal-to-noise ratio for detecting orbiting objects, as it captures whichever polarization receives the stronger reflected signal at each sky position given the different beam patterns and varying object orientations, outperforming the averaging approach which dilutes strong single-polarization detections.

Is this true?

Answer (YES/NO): NO